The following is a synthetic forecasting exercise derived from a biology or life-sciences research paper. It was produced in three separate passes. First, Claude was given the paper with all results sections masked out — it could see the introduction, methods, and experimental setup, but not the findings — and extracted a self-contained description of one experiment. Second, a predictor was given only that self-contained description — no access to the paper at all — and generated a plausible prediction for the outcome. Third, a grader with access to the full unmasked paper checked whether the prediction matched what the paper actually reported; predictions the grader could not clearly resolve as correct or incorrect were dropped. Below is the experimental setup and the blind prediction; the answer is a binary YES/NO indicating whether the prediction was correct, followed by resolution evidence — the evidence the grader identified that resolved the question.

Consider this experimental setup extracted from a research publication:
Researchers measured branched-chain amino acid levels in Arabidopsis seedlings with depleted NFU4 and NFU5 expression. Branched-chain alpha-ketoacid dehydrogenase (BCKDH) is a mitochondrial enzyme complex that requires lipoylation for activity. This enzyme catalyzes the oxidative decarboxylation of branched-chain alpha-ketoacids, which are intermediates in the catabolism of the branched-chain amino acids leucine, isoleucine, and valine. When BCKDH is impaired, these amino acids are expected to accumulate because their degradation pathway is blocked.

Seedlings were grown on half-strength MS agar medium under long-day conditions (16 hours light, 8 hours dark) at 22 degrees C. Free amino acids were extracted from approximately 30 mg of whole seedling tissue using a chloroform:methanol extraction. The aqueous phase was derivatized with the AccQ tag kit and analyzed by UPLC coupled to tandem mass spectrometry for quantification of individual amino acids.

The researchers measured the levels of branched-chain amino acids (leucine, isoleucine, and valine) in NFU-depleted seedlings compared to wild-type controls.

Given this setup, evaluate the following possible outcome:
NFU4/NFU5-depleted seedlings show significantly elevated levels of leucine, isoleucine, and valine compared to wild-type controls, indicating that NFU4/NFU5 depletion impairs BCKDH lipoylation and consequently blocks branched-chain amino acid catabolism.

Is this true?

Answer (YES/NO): NO